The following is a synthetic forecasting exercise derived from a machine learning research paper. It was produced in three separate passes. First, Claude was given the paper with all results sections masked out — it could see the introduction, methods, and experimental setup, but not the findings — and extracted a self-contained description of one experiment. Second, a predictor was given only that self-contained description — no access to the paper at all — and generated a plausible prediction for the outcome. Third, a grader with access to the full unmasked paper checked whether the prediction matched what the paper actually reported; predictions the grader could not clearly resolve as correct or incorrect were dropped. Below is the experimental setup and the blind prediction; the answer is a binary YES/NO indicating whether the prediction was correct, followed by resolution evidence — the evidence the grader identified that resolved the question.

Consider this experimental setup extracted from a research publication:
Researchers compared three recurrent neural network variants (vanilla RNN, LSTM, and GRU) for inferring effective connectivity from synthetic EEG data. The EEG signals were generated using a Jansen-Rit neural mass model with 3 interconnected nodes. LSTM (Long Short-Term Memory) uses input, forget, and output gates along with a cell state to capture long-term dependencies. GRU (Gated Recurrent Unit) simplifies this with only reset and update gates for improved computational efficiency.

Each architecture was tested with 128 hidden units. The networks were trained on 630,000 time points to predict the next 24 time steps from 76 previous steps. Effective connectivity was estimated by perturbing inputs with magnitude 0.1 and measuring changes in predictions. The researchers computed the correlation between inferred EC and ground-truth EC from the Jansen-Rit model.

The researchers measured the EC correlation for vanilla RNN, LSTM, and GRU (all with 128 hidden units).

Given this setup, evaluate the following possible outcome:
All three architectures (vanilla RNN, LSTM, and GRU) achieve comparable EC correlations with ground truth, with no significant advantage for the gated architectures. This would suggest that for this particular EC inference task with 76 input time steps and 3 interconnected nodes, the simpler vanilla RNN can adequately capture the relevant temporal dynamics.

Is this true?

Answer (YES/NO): NO